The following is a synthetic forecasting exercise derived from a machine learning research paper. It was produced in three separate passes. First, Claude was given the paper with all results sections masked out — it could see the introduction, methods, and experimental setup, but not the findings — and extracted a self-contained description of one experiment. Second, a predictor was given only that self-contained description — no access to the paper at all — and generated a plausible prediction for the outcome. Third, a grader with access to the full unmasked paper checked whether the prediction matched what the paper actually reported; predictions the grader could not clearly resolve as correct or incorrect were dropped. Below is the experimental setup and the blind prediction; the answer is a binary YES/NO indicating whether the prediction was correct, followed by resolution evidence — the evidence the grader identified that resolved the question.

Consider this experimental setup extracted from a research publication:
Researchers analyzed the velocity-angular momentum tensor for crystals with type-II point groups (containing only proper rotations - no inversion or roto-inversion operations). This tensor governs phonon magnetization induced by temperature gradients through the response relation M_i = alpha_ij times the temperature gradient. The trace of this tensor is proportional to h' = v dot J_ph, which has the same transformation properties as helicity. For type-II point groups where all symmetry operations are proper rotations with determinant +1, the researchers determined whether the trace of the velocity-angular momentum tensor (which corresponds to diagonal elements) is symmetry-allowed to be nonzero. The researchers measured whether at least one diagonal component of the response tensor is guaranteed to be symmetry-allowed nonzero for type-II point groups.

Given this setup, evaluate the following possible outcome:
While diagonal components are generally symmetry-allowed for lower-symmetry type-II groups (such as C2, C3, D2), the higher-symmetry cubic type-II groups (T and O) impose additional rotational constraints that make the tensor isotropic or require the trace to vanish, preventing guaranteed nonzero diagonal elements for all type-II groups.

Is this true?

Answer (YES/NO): NO